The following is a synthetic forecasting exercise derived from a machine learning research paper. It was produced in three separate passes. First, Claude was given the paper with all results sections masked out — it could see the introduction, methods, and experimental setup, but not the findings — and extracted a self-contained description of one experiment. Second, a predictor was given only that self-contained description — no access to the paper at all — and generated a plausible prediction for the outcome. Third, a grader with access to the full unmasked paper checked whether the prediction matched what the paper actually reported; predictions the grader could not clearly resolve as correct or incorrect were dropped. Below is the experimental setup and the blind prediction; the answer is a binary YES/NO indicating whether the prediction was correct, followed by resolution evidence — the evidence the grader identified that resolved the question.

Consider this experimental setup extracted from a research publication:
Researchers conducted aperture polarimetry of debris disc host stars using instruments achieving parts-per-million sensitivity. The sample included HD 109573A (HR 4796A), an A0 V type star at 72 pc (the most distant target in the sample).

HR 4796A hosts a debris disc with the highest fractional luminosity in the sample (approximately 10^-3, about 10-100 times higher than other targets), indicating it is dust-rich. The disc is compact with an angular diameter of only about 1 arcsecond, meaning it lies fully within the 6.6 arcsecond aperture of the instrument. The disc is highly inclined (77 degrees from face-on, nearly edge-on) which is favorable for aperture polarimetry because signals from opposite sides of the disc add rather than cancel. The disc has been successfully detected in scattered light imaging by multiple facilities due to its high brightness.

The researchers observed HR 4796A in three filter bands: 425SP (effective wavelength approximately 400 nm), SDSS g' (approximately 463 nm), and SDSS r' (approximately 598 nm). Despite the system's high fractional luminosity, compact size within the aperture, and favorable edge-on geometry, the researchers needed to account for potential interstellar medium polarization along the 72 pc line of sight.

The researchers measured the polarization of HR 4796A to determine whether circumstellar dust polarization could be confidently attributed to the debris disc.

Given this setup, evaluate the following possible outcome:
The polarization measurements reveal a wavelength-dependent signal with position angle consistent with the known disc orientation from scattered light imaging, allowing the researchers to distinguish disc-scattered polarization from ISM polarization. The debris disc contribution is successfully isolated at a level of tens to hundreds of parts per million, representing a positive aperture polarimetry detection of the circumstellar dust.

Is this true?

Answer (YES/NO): NO